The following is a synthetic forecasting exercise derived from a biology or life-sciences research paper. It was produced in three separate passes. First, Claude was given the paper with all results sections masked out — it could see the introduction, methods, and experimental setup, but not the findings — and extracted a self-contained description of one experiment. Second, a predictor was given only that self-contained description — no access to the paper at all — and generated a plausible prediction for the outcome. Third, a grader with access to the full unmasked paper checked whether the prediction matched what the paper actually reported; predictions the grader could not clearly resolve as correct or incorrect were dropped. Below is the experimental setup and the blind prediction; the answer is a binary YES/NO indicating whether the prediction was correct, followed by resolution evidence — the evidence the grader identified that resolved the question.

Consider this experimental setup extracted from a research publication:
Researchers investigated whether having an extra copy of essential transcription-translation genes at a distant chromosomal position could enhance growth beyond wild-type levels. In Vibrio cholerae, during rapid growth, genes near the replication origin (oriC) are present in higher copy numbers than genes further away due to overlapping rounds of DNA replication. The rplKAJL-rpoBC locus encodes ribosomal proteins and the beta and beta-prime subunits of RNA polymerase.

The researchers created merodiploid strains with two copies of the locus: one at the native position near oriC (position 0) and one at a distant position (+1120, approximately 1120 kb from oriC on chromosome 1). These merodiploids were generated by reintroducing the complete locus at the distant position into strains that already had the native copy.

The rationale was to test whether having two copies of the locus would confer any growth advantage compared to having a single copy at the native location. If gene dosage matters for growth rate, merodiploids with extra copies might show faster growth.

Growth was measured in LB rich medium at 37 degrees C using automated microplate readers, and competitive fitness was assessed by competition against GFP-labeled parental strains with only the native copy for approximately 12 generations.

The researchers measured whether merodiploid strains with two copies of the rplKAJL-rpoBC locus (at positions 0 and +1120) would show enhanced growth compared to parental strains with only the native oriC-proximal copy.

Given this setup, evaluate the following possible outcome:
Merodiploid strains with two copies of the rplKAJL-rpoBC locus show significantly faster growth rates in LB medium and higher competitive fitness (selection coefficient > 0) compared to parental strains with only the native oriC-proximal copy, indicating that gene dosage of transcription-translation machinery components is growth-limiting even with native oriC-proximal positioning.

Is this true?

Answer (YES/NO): NO